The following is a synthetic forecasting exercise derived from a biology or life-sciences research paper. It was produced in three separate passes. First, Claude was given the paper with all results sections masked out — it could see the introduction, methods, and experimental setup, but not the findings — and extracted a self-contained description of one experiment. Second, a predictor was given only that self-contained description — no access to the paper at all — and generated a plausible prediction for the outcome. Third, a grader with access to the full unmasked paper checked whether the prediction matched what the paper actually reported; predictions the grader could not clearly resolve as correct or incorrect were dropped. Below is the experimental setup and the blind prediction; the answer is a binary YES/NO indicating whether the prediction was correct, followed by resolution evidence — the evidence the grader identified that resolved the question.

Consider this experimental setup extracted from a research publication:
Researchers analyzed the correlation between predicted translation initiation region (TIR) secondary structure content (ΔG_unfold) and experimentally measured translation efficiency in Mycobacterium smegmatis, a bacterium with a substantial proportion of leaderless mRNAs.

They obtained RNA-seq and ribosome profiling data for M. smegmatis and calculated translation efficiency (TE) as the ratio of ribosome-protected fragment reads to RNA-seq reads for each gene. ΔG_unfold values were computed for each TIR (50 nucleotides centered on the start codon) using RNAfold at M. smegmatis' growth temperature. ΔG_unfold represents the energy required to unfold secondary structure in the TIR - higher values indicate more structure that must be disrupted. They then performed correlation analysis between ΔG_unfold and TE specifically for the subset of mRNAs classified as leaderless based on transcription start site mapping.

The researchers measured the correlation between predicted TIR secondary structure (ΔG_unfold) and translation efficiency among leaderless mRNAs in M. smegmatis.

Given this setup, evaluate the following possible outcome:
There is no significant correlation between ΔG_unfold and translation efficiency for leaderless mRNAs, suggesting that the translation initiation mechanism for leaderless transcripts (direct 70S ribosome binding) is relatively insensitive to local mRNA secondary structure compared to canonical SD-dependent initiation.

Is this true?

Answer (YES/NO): NO